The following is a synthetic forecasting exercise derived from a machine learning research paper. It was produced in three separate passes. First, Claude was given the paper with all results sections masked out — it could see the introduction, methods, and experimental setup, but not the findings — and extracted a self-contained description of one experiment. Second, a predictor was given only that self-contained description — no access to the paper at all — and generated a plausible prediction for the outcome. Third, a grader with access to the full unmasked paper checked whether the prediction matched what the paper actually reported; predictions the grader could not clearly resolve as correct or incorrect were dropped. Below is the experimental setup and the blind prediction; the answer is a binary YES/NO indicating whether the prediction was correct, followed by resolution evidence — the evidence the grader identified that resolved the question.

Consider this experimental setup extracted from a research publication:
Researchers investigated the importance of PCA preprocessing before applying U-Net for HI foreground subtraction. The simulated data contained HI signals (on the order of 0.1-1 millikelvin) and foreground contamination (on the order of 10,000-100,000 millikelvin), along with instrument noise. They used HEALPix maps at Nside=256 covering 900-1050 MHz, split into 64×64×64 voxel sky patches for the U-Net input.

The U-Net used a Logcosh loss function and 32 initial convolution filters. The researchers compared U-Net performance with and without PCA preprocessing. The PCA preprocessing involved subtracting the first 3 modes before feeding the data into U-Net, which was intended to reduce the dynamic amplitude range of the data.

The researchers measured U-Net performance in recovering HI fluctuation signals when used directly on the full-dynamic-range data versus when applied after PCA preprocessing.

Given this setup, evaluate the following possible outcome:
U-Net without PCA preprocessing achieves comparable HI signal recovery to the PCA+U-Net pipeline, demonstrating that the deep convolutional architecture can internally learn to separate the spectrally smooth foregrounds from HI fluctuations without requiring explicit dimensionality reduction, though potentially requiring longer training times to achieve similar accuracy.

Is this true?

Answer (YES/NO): NO